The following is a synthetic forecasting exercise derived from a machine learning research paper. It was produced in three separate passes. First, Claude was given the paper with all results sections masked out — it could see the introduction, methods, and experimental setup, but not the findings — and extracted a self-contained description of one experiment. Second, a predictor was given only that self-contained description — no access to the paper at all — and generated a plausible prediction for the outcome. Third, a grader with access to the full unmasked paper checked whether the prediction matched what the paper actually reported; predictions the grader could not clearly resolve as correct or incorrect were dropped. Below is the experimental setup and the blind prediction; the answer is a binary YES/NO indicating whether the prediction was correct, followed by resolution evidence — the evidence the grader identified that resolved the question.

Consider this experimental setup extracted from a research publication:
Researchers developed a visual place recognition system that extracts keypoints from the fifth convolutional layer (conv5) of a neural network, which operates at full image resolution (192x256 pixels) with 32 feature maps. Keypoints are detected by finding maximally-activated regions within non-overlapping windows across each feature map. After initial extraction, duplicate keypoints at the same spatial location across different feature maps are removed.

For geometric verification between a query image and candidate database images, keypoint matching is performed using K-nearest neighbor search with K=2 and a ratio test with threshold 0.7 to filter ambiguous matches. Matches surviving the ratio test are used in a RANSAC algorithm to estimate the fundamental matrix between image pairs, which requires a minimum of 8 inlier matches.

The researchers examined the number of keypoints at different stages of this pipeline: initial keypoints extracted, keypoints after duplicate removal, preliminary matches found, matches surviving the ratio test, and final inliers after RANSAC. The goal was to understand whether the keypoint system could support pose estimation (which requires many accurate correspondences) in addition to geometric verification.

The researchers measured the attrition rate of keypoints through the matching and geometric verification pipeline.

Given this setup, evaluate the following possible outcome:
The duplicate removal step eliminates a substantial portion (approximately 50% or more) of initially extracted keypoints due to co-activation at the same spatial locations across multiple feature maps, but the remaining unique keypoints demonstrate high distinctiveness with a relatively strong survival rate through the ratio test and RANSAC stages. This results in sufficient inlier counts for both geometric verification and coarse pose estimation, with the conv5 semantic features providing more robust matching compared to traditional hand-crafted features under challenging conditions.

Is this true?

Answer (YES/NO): NO